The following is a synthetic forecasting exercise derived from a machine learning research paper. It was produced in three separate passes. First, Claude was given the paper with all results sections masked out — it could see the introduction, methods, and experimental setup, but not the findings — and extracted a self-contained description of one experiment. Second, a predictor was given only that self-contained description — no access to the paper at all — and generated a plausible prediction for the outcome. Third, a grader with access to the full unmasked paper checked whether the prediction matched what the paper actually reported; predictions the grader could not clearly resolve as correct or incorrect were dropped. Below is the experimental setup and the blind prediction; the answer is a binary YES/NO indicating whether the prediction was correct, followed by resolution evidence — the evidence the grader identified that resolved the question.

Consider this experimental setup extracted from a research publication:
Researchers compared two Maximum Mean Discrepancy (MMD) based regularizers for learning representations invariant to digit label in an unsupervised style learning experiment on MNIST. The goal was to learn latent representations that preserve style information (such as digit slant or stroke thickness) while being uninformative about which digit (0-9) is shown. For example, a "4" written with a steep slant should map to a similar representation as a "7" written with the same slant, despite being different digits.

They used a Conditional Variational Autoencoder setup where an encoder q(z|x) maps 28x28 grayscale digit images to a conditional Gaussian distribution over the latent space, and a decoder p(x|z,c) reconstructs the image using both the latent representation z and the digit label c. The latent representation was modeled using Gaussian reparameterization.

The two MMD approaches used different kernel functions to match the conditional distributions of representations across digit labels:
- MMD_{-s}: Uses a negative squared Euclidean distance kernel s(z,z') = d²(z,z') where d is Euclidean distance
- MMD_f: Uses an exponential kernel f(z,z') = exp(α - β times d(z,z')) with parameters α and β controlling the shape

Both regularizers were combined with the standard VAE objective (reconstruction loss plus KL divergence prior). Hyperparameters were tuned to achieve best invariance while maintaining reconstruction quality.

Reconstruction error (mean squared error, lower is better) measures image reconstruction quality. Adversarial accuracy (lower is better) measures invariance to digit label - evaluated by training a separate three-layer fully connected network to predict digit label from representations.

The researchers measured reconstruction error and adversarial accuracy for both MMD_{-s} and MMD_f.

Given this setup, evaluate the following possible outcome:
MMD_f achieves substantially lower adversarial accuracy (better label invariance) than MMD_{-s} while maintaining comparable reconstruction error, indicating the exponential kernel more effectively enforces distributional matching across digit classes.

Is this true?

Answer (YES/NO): NO